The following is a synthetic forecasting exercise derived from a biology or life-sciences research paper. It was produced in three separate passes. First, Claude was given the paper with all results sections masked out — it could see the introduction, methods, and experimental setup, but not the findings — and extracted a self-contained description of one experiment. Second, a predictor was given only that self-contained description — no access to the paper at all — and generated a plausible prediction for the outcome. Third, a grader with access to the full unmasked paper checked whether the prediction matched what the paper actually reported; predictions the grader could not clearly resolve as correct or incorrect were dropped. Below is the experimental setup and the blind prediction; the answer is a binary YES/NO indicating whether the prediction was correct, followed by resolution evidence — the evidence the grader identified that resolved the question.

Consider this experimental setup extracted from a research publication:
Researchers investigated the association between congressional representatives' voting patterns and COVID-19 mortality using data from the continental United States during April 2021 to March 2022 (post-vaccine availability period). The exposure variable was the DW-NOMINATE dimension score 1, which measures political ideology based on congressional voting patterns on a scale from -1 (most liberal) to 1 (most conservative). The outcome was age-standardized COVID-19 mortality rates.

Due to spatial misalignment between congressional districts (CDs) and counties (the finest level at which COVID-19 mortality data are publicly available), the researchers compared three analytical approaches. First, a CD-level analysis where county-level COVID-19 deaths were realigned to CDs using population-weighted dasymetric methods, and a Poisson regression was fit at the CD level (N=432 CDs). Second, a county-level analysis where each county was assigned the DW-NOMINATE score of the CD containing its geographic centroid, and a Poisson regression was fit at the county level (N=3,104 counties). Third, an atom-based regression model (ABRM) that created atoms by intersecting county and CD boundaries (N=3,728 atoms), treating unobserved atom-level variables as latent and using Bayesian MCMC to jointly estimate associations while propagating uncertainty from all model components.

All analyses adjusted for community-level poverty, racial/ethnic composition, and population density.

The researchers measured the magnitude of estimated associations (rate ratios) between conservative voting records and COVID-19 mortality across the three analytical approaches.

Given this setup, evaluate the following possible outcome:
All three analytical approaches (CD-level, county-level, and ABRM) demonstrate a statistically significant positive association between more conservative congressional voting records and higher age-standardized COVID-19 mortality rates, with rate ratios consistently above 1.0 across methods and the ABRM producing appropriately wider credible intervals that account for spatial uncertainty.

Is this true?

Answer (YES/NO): YES